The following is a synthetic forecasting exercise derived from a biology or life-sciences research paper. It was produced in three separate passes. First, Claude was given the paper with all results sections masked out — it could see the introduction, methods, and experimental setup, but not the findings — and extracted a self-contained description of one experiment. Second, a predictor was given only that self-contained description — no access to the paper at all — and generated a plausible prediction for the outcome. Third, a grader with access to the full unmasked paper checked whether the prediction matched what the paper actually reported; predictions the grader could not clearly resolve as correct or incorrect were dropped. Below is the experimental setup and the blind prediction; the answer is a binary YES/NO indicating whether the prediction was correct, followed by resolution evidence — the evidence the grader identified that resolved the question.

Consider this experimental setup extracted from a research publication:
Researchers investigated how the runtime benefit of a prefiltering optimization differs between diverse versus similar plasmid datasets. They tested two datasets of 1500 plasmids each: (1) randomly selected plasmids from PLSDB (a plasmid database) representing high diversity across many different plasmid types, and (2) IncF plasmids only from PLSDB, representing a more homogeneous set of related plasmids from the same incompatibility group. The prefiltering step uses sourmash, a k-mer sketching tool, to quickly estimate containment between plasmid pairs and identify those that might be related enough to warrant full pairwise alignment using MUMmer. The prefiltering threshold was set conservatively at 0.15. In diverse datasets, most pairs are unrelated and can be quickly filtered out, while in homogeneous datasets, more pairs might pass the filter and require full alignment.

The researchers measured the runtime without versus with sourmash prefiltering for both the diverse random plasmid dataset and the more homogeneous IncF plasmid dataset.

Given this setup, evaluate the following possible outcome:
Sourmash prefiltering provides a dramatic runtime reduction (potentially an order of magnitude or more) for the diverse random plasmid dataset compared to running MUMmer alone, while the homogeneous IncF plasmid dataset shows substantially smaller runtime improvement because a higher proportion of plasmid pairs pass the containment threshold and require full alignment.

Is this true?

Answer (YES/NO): YES